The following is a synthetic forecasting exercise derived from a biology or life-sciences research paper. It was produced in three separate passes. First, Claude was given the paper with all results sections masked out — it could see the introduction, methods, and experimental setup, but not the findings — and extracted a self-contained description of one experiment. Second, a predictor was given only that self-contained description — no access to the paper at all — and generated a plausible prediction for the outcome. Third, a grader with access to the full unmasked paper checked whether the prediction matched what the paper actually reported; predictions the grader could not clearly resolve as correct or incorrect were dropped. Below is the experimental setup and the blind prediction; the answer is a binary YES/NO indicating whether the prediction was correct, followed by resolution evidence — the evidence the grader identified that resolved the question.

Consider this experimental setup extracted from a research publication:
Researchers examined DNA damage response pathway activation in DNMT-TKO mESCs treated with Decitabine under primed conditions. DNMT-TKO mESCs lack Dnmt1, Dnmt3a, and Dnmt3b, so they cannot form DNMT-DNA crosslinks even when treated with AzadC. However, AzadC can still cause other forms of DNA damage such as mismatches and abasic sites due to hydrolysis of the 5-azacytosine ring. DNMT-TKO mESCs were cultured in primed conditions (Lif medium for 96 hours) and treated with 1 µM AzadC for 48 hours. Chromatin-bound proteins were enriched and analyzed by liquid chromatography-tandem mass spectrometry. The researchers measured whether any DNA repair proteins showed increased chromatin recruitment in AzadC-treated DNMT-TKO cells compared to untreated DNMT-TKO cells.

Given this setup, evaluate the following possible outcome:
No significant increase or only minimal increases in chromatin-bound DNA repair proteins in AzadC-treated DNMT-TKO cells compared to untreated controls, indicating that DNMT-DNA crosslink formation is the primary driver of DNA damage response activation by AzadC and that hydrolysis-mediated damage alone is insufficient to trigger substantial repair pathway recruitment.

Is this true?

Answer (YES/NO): YES